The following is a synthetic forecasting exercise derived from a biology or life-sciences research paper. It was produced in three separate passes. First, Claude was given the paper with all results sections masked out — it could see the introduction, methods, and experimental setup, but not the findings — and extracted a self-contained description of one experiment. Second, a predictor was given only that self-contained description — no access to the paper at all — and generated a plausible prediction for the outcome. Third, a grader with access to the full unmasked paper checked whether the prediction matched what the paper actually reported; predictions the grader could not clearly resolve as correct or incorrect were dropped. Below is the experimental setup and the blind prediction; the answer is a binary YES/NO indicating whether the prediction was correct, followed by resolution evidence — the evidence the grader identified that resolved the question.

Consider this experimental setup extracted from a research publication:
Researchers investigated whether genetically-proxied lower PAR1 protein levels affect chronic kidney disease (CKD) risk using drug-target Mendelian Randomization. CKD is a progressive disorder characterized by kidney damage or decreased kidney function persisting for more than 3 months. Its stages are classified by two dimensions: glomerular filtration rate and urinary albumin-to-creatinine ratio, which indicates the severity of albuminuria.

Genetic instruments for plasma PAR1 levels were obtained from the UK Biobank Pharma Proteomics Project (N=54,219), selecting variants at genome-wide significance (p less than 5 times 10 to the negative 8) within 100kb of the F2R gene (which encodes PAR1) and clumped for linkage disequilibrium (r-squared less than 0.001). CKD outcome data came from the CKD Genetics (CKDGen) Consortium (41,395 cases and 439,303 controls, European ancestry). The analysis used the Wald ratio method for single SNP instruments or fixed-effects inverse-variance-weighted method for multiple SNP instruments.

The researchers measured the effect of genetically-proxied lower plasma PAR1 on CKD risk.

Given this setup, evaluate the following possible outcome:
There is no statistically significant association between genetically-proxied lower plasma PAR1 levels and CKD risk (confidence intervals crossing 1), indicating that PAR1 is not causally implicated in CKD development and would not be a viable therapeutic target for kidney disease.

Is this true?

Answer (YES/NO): NO